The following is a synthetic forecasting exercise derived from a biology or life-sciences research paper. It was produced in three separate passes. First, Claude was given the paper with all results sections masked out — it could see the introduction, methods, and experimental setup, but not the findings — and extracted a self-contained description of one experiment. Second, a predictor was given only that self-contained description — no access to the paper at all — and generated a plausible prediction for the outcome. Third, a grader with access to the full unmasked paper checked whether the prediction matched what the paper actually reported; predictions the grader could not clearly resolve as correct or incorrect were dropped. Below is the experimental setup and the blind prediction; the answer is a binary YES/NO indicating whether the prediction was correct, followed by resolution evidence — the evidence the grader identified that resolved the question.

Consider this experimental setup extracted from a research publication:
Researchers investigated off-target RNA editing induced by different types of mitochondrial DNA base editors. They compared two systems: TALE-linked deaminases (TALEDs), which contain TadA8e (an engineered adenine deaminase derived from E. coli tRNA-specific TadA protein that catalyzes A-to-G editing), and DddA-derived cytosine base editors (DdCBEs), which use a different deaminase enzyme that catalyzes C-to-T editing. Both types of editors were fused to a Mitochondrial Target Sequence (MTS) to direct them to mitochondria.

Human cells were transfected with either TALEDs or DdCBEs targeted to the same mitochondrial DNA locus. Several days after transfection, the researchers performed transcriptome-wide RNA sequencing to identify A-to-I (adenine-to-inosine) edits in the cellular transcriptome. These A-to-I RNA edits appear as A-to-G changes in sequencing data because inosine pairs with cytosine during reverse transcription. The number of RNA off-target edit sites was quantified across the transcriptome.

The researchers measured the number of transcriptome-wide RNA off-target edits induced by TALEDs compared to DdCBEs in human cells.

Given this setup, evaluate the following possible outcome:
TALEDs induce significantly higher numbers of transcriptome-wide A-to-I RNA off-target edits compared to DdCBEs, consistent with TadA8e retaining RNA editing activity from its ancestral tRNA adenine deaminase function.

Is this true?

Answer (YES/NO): YES